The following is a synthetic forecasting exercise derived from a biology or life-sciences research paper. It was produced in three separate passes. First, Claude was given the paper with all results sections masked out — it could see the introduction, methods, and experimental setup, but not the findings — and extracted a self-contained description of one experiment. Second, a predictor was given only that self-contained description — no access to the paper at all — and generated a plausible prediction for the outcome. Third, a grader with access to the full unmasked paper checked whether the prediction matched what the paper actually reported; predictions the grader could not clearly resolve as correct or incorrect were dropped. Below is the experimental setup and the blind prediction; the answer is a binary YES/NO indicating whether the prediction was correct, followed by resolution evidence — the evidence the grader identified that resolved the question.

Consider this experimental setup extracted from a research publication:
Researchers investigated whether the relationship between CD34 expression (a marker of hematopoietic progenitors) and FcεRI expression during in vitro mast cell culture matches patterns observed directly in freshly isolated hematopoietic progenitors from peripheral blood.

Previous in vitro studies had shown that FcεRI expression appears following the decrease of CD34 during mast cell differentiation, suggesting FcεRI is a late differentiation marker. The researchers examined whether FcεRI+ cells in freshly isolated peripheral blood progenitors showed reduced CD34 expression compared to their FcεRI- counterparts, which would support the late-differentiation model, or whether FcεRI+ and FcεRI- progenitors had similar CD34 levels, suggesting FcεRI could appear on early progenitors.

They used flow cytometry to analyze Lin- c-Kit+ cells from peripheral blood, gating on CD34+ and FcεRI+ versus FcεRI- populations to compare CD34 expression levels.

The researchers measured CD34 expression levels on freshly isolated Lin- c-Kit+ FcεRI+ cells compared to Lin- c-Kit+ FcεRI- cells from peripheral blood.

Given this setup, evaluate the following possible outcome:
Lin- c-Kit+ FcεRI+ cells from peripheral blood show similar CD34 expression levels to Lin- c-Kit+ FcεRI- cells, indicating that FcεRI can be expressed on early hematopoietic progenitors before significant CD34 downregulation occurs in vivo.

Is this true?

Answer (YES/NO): NO